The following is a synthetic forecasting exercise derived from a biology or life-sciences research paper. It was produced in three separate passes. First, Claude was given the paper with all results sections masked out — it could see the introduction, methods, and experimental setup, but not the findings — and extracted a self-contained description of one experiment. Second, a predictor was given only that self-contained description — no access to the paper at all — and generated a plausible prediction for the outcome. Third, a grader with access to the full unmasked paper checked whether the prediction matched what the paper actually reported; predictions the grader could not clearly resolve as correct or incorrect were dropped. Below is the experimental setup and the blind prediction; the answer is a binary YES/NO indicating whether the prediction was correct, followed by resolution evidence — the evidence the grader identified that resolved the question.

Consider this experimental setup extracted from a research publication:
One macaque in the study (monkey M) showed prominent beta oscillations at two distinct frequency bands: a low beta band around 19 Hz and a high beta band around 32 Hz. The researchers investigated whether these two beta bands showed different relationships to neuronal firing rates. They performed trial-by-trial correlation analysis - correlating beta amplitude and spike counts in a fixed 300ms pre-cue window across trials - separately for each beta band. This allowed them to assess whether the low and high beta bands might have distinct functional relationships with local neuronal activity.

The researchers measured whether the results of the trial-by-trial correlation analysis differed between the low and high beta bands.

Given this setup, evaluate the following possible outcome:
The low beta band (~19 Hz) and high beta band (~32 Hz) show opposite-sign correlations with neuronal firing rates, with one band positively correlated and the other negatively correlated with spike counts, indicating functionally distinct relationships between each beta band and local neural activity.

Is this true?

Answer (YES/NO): NO